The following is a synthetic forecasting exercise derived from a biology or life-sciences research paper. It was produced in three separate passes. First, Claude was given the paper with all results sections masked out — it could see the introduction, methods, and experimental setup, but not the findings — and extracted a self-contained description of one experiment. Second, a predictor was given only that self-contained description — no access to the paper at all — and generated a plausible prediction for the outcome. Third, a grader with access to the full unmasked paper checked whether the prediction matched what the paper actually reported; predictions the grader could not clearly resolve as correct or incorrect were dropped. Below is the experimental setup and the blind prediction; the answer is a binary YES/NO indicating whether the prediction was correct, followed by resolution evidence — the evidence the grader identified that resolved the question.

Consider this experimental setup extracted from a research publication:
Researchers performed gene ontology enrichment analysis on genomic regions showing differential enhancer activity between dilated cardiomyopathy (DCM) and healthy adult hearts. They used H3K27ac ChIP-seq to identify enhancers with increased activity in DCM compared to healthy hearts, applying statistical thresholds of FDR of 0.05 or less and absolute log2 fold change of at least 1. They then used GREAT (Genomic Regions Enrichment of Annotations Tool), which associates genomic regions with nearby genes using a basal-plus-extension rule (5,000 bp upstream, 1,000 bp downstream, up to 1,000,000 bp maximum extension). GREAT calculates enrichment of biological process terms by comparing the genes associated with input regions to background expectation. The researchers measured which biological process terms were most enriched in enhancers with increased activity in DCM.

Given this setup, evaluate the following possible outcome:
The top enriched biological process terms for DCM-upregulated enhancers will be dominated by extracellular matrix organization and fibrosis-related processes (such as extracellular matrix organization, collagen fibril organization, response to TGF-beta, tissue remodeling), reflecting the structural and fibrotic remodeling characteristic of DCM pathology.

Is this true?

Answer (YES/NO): YES